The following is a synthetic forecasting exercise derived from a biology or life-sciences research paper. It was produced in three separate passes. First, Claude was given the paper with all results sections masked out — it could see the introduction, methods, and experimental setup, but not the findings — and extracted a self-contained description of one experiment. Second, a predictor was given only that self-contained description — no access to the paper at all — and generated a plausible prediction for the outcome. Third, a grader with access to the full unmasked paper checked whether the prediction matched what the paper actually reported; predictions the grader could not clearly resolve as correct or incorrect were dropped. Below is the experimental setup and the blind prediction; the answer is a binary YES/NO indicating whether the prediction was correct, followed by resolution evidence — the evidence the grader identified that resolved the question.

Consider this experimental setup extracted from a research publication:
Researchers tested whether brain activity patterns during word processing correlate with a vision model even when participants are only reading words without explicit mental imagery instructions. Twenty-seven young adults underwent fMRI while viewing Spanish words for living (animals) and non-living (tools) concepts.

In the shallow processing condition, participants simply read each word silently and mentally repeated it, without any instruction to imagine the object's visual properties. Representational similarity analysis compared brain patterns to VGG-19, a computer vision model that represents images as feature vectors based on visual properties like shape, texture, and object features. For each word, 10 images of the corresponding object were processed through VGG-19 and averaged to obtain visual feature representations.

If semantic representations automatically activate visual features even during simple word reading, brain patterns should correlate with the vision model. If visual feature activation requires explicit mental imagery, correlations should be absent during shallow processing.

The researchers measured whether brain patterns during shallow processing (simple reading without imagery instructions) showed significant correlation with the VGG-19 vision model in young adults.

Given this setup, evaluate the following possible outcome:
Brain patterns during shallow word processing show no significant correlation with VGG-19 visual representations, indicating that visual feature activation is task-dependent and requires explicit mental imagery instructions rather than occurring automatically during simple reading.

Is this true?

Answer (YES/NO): YES